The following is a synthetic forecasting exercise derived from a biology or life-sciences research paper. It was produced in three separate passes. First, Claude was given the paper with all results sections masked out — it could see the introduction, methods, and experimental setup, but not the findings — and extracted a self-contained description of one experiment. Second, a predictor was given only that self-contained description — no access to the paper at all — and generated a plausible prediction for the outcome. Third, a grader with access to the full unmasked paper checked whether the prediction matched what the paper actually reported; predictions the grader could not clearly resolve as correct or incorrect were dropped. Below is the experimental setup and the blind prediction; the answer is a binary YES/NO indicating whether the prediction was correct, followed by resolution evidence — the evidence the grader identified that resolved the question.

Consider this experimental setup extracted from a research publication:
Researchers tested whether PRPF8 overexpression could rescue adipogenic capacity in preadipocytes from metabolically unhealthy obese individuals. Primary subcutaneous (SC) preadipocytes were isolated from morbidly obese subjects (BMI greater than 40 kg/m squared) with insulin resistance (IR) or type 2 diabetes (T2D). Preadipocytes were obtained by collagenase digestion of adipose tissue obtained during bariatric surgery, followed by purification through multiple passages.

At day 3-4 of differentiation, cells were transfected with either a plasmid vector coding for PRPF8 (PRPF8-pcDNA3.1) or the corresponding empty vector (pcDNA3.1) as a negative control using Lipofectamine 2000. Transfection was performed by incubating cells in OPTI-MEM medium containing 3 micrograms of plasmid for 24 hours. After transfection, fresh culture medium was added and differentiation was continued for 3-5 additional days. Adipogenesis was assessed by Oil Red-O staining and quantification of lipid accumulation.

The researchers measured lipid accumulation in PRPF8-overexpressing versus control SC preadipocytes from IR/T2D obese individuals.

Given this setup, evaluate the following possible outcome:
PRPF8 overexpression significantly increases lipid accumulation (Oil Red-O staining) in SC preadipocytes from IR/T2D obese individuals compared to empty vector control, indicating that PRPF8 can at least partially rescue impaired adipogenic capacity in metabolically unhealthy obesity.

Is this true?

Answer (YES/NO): YES